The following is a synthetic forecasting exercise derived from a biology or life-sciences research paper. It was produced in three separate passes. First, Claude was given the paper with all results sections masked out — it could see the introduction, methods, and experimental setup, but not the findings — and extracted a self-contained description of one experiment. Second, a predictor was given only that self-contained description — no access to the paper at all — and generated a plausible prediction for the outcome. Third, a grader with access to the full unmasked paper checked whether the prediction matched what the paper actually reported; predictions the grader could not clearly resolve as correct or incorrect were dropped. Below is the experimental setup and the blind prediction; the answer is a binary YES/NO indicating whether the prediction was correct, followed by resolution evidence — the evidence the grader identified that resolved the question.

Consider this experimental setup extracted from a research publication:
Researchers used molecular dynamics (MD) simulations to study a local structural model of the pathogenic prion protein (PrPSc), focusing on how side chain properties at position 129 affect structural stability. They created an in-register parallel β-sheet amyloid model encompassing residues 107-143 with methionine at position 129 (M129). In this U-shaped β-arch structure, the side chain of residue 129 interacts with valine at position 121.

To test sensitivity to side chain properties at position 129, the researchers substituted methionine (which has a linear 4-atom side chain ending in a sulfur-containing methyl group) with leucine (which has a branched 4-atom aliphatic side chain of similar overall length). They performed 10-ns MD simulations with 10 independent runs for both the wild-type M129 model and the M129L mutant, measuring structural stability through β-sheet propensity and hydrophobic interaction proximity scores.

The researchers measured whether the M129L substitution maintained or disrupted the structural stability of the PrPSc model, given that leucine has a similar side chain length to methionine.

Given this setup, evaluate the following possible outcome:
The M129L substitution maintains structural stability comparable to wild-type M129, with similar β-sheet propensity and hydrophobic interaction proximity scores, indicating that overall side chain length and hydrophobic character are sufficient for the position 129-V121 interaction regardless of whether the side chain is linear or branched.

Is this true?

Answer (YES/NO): NO